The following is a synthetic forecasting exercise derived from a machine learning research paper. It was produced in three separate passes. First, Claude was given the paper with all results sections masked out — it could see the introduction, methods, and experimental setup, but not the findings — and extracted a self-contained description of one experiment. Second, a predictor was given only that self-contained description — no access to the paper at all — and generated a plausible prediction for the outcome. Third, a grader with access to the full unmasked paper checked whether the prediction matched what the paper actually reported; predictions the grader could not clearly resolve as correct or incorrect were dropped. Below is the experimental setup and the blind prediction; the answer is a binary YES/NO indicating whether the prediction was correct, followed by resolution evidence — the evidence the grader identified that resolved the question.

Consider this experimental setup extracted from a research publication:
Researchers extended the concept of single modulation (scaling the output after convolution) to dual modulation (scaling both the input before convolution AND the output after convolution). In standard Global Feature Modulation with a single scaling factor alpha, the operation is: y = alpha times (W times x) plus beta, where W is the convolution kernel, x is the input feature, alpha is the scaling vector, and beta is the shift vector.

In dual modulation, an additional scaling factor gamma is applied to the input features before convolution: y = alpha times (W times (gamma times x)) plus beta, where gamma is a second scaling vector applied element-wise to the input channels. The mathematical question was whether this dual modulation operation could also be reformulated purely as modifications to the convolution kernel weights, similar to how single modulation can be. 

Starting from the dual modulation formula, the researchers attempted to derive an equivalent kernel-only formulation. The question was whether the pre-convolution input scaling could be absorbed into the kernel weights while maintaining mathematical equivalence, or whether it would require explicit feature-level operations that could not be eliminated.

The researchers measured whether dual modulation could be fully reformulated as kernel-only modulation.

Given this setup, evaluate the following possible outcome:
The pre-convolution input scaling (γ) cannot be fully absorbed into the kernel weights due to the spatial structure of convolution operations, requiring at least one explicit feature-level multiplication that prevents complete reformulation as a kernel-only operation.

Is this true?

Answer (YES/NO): NO